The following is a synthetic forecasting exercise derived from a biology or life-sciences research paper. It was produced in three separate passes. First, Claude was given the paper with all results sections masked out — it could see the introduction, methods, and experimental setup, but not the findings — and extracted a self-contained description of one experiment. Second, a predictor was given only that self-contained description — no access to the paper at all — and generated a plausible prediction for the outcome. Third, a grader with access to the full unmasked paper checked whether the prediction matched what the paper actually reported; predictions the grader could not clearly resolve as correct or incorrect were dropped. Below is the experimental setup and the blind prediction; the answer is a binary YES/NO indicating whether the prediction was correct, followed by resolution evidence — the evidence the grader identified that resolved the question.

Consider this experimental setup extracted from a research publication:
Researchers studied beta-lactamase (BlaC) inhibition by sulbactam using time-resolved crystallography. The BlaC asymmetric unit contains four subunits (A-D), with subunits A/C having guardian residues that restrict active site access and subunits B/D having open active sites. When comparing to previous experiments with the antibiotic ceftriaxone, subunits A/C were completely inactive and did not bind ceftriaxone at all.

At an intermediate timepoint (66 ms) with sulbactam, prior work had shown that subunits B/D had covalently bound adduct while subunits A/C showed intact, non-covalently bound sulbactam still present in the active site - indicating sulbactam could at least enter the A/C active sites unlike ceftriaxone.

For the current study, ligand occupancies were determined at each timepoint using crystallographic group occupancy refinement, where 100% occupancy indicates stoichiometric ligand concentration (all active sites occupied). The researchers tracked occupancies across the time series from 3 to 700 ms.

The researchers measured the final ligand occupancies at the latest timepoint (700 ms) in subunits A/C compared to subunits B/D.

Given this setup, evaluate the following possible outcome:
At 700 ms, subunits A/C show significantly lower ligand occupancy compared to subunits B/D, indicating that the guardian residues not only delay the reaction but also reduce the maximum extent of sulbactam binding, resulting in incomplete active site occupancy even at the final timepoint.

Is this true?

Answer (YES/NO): NO